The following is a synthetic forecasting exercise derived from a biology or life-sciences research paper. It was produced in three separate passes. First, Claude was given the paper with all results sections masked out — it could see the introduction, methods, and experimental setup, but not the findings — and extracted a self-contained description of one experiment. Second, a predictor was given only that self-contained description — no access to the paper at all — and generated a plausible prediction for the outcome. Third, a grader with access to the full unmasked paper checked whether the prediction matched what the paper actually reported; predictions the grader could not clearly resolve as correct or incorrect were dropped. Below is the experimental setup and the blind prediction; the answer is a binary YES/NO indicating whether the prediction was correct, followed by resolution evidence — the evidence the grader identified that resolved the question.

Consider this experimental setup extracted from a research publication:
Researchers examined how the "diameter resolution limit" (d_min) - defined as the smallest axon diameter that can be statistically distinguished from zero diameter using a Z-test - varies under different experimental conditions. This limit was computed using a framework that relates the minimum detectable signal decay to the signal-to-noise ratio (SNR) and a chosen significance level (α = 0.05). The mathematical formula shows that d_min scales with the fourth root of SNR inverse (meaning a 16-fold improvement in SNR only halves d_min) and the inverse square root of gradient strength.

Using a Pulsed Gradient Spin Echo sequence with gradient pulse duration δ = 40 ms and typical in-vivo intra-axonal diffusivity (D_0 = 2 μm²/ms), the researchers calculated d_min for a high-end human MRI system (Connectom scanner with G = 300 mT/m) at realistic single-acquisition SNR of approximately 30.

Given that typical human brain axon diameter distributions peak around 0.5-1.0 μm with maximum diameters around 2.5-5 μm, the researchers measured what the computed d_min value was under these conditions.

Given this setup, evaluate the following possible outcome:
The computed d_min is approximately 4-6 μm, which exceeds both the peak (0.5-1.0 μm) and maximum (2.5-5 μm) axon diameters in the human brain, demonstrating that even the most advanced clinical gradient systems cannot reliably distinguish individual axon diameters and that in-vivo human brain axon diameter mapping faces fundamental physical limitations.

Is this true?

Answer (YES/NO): NO